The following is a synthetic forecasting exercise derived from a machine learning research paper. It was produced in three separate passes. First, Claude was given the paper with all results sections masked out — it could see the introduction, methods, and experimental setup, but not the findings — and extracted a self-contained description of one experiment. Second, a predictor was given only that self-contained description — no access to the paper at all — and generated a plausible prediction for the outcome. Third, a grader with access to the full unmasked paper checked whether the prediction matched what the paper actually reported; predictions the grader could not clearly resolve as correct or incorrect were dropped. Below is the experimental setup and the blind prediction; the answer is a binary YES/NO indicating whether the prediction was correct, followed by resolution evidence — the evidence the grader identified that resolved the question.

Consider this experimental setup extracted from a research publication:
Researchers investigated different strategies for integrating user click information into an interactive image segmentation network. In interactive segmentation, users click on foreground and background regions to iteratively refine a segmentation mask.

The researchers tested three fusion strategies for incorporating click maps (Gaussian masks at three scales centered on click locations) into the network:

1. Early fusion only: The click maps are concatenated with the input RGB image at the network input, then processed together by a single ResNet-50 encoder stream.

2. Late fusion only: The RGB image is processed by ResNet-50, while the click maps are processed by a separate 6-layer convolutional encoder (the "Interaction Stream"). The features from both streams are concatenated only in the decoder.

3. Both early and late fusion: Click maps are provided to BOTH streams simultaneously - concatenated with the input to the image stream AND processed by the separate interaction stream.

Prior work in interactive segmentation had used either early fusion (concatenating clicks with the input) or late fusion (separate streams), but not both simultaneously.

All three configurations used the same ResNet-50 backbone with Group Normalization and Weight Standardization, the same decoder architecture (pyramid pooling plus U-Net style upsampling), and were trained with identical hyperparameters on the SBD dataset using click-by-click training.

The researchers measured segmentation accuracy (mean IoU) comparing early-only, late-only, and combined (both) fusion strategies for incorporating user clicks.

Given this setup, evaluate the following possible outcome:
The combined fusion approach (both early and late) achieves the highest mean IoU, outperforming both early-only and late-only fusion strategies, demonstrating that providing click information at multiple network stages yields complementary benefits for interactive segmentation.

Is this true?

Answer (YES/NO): NO